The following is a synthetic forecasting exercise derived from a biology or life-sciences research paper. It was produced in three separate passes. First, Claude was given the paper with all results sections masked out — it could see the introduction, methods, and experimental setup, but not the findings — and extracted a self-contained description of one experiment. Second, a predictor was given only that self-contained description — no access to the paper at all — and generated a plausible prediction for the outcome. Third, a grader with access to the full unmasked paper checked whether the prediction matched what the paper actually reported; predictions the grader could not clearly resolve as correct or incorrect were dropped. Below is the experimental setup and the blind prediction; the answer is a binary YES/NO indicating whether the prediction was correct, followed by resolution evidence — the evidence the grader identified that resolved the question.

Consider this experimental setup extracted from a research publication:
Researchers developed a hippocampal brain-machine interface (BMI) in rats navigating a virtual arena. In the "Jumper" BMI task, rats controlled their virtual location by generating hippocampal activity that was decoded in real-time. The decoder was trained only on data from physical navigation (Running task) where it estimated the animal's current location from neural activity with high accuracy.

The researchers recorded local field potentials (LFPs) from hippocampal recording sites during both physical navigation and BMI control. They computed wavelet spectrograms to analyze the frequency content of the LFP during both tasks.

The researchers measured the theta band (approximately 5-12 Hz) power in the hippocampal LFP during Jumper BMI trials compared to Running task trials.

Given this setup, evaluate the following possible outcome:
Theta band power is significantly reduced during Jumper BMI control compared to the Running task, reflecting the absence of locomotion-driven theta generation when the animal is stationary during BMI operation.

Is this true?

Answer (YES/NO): NO